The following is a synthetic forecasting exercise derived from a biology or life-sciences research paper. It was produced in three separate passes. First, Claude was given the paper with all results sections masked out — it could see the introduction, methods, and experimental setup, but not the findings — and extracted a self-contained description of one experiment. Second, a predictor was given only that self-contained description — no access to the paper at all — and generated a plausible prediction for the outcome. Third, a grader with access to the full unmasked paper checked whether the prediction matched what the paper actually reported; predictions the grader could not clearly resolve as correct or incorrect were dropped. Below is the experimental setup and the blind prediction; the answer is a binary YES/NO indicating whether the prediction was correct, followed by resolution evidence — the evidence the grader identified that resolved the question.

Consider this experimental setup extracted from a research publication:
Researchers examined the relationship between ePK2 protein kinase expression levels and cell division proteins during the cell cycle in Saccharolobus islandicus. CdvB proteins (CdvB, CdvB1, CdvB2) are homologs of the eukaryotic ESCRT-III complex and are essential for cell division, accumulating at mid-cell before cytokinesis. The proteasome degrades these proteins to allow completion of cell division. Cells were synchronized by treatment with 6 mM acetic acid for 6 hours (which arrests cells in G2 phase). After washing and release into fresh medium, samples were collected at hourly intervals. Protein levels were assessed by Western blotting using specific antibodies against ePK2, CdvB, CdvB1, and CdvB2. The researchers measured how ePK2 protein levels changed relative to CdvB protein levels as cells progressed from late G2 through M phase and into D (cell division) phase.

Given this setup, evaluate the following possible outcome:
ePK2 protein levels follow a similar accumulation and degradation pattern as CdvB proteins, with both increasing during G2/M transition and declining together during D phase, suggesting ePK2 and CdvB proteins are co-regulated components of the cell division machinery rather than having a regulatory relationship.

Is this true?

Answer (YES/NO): NO